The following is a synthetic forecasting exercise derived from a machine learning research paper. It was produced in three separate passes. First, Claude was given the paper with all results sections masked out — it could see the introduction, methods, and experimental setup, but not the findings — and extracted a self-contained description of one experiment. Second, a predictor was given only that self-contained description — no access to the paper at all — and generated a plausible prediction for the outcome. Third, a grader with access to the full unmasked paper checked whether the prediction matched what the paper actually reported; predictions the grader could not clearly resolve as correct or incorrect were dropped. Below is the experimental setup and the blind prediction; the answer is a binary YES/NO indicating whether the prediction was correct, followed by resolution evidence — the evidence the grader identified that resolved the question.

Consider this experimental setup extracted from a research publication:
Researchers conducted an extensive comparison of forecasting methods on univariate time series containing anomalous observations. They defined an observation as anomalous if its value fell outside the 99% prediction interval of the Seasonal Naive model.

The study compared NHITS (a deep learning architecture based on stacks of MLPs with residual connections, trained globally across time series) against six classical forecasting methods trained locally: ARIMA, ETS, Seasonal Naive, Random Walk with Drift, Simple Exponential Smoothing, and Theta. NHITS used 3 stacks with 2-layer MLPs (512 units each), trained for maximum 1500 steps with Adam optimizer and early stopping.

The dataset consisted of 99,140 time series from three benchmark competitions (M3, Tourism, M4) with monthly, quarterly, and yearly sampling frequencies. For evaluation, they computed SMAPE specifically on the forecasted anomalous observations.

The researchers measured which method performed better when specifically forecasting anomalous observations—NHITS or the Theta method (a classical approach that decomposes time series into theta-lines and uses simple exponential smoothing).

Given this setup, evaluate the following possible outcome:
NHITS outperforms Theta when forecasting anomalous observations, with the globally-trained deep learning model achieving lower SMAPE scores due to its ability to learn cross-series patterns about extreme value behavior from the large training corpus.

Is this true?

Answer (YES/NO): NO